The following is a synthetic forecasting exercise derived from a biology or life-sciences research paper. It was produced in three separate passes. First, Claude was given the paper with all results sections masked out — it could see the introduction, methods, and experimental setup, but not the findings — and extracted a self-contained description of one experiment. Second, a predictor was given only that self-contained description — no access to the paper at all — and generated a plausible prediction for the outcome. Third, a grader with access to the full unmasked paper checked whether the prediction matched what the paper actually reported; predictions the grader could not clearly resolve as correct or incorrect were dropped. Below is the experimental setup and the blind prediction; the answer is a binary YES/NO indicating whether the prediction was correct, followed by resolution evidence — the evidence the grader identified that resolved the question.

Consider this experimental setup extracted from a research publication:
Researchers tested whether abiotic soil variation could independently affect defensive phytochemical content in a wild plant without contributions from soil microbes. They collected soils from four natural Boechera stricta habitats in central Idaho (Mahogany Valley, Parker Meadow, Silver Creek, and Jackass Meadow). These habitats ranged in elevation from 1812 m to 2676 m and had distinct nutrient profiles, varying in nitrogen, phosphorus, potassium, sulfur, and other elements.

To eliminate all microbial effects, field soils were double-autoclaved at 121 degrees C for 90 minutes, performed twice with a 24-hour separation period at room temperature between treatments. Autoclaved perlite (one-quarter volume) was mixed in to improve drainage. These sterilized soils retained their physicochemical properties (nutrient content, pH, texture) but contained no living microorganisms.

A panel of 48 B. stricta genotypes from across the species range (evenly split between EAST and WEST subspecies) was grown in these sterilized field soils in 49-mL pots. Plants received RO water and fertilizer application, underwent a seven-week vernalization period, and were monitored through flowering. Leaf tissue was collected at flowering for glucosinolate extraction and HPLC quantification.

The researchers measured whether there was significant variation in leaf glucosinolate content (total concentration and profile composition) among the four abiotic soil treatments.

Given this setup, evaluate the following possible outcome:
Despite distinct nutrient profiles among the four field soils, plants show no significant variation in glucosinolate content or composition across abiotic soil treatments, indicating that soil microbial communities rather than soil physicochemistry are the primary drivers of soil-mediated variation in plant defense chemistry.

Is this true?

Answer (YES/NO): NO